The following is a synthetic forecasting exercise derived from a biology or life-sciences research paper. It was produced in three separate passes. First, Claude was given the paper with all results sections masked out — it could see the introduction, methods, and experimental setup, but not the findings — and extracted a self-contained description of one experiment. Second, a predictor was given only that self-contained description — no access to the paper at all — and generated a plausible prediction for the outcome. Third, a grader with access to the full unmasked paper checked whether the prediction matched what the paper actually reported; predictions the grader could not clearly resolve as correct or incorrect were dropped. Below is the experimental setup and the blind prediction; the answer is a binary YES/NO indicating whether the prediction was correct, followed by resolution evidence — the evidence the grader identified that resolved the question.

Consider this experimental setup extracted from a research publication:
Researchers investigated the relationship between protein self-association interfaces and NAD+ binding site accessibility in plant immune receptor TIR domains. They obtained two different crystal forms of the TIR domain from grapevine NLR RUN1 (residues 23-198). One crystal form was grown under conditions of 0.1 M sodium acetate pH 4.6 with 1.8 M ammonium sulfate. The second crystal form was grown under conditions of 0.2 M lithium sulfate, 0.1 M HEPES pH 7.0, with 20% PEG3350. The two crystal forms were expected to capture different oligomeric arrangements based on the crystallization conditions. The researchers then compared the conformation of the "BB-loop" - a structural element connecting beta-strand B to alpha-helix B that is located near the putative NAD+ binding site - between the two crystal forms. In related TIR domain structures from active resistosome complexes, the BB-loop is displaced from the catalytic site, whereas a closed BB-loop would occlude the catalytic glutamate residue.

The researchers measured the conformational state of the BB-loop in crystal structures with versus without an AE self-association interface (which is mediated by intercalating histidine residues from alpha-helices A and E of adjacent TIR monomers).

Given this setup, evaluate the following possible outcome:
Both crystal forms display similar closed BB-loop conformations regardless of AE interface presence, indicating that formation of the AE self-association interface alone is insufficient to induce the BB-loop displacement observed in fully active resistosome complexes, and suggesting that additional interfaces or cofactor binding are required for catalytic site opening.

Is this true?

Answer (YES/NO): NO